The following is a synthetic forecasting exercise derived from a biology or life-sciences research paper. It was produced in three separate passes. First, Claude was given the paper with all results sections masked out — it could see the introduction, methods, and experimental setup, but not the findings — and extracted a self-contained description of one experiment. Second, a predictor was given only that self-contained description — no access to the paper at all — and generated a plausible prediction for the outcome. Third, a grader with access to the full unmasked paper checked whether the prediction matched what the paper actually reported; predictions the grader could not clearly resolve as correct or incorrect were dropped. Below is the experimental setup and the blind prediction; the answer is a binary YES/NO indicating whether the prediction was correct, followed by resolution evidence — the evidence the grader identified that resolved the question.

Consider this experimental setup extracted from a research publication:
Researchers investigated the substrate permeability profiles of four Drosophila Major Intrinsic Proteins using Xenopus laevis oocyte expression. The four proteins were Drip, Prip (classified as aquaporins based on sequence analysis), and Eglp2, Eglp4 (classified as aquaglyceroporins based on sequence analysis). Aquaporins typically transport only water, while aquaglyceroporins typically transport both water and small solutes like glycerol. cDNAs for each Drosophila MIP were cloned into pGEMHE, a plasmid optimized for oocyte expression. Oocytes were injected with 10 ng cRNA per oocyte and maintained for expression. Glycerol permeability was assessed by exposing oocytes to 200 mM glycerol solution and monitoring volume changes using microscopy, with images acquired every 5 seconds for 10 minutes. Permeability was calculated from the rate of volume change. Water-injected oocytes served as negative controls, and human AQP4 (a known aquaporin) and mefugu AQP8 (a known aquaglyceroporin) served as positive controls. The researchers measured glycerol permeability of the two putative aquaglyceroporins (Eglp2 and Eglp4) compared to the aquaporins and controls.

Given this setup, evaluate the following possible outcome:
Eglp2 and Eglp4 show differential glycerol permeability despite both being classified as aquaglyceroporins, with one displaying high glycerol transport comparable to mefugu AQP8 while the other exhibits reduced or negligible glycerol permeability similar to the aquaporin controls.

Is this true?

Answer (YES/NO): NO